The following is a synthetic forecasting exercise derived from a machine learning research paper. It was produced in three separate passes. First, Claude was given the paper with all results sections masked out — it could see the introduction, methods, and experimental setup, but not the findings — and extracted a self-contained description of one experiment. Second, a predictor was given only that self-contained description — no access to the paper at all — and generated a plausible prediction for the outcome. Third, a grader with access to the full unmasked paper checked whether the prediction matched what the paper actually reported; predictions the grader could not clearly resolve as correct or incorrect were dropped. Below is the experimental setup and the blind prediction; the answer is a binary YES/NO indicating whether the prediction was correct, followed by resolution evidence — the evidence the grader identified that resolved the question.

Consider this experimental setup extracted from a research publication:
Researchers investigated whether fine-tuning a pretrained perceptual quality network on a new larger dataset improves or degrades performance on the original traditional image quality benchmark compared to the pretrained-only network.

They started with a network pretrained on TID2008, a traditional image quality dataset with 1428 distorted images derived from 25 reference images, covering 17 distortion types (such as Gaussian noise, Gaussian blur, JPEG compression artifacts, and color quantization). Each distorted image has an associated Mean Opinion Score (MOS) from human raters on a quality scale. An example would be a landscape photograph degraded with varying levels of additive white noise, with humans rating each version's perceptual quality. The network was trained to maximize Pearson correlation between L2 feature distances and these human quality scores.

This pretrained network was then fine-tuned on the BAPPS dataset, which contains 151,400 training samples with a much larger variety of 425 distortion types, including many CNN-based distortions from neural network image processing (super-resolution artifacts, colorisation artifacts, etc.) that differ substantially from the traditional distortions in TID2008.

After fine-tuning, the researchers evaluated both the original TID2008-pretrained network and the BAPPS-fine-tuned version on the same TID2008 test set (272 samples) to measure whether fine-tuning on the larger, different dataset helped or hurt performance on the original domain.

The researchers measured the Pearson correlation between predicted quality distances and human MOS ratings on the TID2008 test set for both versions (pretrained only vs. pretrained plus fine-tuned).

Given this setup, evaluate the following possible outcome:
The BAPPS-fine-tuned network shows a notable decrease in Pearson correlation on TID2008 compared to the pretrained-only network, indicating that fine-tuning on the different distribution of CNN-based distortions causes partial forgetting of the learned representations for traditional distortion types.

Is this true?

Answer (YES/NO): YES